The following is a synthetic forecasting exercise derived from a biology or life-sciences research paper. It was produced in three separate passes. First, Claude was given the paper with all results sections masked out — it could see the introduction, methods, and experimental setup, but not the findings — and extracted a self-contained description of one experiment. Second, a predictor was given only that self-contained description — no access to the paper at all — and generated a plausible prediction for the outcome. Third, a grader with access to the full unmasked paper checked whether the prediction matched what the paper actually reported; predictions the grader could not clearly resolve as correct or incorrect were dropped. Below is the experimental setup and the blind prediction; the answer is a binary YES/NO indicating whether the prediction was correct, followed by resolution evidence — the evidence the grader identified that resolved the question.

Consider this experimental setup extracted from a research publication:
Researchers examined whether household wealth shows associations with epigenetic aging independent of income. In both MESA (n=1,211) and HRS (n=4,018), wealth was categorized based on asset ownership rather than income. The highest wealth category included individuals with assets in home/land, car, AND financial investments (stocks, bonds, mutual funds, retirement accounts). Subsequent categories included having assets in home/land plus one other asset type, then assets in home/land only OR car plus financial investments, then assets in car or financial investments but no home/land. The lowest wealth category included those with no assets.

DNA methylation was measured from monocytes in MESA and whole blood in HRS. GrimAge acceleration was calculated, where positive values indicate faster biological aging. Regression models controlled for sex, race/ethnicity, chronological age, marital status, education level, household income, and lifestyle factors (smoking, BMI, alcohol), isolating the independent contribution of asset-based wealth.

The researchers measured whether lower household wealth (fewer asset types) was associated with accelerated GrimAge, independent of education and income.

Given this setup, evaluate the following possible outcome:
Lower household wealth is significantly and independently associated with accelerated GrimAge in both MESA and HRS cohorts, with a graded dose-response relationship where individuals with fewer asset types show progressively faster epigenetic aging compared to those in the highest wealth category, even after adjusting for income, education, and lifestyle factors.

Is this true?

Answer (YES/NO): NO